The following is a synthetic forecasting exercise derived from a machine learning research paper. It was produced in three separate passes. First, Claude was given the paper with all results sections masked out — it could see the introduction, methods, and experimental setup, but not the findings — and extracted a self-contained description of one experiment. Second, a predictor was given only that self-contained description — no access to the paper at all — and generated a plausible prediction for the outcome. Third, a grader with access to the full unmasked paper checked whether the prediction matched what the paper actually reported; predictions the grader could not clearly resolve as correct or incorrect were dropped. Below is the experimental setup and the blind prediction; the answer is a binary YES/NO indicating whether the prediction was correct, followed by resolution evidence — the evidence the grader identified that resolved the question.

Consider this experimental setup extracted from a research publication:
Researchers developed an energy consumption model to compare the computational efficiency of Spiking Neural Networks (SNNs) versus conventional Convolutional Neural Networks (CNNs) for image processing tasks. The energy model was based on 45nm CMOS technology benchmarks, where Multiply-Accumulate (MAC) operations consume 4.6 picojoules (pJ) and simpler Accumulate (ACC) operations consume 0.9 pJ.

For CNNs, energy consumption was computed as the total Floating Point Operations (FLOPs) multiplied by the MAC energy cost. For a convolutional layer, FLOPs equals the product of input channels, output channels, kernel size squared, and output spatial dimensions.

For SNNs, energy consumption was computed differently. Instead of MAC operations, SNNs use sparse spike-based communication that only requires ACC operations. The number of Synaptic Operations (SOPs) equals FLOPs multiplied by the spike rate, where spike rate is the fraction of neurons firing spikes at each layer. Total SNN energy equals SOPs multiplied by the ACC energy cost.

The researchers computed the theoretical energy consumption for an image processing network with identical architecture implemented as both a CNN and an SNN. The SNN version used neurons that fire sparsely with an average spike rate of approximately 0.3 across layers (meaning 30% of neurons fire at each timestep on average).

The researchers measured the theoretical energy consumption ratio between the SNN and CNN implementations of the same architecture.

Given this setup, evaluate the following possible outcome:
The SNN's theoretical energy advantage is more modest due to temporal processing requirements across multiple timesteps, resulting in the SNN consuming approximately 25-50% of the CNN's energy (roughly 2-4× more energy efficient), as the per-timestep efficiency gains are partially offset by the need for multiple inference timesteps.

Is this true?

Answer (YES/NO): NO